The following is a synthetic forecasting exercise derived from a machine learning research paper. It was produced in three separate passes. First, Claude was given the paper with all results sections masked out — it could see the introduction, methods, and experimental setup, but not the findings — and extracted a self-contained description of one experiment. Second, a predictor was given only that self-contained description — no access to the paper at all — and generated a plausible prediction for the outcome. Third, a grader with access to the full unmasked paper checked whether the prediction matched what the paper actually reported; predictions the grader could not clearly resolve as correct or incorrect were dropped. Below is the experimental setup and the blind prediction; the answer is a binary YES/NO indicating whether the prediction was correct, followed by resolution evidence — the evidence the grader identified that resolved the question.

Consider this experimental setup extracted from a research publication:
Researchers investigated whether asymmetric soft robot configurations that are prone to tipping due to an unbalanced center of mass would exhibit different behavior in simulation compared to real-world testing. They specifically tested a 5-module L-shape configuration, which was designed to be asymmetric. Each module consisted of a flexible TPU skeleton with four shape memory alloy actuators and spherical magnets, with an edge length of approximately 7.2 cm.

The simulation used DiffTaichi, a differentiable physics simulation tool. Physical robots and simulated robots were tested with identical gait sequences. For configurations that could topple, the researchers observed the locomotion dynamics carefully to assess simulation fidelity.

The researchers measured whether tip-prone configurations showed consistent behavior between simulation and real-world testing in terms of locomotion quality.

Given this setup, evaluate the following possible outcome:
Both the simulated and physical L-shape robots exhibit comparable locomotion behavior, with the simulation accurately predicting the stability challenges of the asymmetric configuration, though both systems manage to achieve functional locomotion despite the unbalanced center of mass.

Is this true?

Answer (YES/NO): NO